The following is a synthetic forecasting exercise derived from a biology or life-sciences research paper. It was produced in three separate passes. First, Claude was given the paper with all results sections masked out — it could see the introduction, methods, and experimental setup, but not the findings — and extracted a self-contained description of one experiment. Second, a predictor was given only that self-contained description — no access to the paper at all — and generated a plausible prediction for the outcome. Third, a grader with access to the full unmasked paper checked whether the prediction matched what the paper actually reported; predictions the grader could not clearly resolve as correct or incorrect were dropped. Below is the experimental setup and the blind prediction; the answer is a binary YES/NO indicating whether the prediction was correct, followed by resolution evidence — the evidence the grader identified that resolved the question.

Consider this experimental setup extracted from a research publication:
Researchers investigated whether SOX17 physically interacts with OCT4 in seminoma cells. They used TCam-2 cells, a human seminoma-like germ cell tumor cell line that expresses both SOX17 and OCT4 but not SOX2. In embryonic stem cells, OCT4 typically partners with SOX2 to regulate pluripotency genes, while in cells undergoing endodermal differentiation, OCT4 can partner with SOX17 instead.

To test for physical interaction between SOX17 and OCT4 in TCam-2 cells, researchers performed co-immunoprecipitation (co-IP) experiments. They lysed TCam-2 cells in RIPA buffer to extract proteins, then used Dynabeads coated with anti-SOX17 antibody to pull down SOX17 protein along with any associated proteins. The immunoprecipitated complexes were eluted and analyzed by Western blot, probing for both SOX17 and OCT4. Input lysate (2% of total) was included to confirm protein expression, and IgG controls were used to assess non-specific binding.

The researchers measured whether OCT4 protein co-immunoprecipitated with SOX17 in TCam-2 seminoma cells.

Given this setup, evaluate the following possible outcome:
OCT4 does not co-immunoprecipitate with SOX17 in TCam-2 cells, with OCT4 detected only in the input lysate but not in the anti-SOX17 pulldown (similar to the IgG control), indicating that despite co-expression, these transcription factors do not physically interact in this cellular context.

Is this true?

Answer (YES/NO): NO